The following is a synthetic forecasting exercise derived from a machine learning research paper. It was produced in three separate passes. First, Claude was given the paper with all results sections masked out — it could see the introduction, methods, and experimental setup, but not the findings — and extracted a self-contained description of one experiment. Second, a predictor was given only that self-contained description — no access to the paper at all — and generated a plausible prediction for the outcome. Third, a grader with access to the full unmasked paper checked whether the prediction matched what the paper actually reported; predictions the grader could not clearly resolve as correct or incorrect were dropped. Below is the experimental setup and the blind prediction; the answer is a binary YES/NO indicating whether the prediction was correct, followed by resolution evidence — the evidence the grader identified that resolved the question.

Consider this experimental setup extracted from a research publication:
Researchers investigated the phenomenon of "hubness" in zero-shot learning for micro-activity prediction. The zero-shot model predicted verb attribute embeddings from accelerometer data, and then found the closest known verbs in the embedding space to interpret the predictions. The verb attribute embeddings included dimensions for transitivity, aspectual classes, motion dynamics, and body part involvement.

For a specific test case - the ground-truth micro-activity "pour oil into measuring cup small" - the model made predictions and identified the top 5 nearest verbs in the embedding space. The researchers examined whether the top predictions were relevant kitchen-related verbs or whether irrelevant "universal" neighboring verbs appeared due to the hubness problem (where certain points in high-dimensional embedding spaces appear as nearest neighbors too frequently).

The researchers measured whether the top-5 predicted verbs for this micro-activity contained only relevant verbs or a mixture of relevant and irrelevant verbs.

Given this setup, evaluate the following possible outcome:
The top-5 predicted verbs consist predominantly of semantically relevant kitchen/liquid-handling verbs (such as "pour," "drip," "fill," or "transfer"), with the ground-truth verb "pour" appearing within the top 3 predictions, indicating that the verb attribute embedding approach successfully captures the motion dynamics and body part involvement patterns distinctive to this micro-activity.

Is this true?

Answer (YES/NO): NO